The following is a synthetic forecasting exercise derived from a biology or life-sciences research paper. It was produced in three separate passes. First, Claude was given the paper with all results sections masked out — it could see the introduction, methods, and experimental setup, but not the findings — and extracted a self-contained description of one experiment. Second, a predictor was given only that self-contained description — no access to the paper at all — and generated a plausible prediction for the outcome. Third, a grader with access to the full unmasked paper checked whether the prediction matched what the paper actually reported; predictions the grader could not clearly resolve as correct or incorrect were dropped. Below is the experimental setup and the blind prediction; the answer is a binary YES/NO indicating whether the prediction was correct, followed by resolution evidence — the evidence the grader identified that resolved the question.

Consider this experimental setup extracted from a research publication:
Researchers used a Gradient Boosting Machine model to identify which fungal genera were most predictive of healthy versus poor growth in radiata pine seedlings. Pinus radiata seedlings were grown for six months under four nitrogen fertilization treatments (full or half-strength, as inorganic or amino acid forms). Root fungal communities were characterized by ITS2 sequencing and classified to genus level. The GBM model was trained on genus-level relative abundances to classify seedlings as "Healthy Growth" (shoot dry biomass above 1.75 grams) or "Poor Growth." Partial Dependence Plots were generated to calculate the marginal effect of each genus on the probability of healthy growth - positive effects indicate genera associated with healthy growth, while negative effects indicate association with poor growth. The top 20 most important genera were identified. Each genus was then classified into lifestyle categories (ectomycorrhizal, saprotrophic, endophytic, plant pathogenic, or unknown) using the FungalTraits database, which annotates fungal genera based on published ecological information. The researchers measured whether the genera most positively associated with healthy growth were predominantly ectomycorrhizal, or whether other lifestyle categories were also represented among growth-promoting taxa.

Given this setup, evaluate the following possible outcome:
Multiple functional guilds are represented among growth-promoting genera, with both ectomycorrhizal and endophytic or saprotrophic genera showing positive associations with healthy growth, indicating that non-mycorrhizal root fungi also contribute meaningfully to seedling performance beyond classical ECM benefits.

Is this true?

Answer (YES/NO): YES